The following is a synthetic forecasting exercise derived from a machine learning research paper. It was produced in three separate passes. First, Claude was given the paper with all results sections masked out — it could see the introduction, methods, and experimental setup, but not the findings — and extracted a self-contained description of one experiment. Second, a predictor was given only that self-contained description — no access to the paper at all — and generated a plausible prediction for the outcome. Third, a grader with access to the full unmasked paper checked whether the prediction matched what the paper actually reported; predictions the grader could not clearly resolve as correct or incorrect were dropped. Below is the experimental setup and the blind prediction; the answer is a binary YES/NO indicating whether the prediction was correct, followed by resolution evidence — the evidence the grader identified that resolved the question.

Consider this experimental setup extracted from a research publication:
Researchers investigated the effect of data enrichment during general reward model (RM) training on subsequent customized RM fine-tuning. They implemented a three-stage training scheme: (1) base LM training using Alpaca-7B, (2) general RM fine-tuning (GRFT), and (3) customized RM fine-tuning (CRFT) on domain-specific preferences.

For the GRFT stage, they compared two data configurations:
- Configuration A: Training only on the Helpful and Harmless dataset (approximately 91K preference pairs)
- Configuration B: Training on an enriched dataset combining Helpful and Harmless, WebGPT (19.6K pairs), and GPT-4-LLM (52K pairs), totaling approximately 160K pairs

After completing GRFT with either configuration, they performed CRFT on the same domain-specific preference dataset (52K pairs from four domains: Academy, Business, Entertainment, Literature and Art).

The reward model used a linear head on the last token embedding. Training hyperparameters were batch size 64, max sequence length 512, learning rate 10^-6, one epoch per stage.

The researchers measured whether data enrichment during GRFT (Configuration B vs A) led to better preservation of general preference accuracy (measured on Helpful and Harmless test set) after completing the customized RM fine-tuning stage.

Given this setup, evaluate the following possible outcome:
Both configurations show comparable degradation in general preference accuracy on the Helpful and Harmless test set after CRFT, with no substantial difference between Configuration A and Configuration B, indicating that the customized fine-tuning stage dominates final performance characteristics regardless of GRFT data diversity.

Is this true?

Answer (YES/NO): NO